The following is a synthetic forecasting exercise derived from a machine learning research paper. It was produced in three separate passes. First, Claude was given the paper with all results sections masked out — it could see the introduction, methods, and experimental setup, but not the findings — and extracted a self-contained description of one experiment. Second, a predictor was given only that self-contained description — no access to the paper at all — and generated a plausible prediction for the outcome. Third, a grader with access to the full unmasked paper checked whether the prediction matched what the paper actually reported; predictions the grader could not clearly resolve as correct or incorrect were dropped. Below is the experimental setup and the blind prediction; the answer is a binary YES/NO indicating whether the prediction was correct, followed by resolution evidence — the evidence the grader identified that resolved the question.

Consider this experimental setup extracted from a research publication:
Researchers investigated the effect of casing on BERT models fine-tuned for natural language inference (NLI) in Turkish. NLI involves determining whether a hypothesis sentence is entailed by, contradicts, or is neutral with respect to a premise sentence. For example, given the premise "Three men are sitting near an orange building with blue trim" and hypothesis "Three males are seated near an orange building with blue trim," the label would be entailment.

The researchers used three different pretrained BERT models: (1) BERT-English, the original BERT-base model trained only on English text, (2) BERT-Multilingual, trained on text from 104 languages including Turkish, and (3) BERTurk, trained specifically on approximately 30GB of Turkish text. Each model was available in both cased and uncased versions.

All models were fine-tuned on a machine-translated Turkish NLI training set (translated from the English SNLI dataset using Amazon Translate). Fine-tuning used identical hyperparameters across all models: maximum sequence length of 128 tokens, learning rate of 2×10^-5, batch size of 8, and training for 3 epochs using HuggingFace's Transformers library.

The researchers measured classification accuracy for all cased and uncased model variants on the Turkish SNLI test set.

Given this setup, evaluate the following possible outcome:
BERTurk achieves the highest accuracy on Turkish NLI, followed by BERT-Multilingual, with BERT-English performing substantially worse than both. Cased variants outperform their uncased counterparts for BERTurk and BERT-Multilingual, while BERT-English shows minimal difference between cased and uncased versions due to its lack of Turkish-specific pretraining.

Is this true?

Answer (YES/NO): NO